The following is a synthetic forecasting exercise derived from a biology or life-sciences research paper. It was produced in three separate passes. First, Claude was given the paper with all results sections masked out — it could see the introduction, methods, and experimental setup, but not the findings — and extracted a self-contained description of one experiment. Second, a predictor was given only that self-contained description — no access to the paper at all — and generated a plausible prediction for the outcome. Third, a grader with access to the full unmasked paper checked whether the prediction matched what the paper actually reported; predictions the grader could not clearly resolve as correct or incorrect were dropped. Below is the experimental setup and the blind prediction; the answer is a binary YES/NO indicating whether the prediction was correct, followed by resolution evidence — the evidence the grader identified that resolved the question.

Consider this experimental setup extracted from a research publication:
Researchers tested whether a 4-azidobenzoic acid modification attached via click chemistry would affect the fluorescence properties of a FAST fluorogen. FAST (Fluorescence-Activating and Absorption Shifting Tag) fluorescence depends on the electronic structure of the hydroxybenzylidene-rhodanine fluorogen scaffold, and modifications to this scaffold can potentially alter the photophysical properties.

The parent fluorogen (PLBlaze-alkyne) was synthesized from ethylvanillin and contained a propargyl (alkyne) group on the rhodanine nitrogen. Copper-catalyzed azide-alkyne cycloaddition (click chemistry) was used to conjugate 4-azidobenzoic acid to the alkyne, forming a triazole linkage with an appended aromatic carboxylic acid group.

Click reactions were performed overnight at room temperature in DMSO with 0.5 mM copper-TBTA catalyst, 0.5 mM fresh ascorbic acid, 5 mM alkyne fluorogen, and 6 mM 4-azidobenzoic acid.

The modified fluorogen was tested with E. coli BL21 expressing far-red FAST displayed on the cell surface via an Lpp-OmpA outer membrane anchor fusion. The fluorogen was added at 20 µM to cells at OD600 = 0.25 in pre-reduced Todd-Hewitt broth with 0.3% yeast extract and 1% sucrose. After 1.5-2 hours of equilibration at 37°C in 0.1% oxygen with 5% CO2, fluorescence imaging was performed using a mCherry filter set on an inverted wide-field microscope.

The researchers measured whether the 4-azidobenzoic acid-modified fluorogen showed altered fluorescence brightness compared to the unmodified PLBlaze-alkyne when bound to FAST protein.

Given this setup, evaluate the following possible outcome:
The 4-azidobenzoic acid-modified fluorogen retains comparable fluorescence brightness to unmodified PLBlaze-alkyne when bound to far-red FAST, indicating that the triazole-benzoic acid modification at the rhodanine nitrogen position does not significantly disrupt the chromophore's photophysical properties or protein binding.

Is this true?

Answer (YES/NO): NO